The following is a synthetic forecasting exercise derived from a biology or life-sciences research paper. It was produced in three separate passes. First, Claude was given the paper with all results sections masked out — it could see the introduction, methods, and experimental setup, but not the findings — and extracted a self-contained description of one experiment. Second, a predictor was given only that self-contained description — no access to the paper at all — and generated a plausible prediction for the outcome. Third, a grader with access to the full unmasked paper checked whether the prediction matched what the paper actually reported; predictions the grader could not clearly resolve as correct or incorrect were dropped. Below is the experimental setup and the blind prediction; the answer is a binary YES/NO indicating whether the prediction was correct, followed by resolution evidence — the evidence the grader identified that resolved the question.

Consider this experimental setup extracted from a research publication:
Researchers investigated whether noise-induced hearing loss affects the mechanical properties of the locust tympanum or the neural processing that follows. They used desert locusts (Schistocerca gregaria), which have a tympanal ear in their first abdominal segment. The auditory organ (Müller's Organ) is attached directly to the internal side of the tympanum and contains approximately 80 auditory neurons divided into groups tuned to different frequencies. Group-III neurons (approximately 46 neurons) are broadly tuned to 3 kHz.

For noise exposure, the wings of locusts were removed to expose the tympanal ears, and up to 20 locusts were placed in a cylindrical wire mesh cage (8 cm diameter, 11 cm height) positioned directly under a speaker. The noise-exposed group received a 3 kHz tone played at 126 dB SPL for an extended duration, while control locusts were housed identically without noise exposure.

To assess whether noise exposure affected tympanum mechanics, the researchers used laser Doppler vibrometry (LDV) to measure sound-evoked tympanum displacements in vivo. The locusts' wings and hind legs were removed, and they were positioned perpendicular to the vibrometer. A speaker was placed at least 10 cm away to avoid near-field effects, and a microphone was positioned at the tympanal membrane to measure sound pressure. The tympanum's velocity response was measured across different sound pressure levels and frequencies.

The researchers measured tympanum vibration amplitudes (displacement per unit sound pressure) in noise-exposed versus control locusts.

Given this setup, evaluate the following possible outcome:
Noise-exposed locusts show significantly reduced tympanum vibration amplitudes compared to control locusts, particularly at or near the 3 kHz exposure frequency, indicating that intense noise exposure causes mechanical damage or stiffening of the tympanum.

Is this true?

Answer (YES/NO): NO